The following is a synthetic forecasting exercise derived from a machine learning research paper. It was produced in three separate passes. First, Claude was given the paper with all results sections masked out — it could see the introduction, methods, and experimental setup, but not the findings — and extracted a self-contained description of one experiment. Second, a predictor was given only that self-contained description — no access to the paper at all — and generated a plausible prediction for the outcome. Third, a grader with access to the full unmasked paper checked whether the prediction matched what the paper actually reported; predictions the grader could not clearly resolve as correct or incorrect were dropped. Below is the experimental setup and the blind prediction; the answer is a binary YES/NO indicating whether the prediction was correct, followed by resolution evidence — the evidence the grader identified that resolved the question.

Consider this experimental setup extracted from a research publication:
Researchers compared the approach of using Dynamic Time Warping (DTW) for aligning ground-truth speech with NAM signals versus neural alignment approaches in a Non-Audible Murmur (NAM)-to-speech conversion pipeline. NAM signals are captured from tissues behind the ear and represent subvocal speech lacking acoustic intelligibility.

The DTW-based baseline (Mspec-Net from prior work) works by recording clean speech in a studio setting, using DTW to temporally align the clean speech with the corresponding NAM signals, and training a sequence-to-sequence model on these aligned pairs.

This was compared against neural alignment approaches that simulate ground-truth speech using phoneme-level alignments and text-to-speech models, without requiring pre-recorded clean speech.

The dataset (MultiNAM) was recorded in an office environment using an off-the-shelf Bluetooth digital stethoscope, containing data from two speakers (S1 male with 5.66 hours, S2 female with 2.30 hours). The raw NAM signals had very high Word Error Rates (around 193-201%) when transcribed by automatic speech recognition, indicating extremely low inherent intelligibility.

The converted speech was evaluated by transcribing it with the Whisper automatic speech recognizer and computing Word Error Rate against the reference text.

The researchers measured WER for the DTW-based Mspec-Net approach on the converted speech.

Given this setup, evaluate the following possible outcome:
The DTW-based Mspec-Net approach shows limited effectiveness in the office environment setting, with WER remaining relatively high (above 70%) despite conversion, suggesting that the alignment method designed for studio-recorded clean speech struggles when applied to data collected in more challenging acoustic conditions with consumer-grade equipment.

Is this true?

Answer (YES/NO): YES